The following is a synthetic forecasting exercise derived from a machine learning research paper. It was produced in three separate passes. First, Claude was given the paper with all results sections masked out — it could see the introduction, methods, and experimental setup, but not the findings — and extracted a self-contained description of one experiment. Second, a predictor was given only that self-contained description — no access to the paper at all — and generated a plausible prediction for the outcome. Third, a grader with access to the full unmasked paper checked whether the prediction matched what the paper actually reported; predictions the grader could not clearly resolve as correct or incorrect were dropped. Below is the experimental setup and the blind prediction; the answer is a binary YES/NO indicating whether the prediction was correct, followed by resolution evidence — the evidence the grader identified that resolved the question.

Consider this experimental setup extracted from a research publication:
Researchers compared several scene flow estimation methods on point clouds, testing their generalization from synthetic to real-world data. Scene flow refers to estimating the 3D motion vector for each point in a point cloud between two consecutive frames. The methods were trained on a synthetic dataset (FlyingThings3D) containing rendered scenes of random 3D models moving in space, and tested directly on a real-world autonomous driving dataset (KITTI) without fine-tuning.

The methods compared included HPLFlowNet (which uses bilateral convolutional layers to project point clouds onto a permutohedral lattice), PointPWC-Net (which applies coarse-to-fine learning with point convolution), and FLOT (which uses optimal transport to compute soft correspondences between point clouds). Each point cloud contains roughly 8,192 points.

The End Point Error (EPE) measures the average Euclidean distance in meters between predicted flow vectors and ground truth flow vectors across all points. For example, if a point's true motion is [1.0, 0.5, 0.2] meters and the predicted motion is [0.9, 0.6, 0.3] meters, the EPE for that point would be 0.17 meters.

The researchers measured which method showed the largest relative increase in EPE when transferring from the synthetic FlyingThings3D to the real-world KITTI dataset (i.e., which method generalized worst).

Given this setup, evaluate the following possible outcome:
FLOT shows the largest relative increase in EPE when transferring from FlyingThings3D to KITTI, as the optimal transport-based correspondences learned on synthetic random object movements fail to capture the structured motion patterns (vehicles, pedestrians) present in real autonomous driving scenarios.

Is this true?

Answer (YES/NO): NO